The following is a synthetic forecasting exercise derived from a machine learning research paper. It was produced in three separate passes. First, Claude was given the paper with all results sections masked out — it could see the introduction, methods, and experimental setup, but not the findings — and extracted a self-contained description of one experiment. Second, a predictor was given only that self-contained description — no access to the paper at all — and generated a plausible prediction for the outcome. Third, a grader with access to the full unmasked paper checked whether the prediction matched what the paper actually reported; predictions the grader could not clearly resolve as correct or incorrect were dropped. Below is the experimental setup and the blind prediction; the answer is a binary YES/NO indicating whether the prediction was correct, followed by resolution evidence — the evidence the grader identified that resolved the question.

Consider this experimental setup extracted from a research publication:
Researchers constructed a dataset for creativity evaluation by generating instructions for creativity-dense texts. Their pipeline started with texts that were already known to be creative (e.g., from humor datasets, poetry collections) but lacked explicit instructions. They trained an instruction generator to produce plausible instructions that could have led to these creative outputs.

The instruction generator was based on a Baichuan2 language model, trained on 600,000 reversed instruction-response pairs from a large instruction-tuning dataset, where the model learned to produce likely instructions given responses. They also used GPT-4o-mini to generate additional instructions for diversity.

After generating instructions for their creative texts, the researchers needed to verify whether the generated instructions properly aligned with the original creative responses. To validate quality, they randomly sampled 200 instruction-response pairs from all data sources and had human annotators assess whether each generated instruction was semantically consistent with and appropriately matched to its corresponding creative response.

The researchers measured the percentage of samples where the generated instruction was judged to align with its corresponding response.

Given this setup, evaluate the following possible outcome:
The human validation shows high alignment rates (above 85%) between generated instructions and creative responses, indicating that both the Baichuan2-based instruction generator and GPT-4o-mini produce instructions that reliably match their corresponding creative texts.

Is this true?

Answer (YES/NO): YES